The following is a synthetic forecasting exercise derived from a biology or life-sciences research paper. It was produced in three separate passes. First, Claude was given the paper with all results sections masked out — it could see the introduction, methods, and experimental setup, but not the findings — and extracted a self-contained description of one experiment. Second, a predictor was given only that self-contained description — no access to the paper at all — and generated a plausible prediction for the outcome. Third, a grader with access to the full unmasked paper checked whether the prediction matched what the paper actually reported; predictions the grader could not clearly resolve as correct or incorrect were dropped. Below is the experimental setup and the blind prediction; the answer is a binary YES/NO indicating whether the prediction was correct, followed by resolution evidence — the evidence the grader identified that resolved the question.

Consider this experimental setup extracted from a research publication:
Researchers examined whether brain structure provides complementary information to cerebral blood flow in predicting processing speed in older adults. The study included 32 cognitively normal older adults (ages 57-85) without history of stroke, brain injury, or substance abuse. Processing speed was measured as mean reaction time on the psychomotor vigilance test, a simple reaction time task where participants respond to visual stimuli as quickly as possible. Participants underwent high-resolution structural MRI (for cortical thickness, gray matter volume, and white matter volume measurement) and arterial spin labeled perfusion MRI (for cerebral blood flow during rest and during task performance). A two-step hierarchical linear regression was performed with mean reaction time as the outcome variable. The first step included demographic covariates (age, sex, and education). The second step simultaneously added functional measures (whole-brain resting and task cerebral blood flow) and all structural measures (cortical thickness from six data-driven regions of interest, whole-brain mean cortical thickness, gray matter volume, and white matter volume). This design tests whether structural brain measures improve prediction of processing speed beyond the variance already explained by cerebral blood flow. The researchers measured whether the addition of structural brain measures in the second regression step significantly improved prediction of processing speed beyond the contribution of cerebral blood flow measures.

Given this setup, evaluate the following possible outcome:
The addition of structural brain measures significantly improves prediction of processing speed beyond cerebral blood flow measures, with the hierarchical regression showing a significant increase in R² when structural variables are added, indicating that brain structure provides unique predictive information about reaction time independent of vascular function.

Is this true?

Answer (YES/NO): NO